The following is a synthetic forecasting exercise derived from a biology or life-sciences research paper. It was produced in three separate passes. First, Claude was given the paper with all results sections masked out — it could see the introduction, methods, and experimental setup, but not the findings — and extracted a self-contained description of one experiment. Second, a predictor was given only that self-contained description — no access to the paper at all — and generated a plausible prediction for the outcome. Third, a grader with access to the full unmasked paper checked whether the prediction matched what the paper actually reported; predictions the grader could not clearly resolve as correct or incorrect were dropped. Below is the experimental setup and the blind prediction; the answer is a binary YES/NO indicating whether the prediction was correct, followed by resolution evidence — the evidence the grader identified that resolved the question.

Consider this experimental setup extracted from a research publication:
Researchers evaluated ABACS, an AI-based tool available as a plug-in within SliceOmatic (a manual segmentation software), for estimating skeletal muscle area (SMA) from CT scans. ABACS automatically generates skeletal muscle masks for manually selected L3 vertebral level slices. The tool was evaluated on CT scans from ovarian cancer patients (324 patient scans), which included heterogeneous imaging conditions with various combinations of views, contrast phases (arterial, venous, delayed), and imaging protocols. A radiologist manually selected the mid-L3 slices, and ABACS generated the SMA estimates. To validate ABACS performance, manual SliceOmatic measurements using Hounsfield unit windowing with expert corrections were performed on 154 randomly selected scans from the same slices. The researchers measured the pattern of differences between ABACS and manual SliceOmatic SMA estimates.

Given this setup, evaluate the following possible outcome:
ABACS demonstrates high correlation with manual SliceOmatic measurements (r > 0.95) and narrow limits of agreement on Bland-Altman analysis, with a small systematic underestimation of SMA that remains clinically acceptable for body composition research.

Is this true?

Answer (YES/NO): NO